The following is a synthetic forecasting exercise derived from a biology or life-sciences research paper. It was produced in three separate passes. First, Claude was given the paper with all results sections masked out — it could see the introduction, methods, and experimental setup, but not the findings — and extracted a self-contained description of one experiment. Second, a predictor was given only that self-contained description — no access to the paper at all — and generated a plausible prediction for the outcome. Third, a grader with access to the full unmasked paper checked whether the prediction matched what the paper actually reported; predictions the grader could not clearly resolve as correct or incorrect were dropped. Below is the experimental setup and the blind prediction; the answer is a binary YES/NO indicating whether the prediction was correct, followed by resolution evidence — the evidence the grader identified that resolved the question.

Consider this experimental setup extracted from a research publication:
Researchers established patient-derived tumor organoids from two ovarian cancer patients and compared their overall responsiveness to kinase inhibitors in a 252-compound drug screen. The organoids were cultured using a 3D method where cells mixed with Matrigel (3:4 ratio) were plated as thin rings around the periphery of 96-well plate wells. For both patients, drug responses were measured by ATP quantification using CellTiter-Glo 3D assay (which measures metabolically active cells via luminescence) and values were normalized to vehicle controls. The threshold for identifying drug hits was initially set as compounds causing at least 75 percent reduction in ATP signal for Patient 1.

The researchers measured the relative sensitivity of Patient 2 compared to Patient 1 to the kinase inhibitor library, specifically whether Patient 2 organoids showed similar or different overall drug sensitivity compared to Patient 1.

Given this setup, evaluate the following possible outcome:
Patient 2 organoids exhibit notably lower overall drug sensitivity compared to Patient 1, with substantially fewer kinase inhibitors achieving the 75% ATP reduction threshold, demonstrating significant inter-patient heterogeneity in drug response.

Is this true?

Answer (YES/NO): YES